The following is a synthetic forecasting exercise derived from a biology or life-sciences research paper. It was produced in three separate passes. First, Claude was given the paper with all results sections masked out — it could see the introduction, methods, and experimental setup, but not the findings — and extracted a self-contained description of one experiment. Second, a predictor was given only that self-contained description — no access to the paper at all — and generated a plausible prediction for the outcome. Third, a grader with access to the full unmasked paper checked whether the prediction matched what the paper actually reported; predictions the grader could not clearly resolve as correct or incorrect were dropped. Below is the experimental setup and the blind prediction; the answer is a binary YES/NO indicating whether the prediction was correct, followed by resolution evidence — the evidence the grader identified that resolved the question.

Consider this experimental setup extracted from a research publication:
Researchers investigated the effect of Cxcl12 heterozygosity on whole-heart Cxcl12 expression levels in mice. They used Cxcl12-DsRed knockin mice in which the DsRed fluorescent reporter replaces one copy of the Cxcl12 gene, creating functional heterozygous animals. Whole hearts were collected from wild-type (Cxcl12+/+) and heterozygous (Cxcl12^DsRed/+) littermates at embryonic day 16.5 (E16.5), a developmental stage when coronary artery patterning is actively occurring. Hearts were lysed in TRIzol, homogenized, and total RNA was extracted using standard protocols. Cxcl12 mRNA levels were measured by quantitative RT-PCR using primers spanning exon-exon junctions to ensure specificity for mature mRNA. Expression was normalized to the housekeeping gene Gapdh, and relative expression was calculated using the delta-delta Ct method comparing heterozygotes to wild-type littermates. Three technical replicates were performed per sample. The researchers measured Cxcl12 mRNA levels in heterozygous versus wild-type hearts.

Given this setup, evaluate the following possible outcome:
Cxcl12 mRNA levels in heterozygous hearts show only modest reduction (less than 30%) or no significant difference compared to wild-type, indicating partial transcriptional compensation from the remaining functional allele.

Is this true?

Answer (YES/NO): NO